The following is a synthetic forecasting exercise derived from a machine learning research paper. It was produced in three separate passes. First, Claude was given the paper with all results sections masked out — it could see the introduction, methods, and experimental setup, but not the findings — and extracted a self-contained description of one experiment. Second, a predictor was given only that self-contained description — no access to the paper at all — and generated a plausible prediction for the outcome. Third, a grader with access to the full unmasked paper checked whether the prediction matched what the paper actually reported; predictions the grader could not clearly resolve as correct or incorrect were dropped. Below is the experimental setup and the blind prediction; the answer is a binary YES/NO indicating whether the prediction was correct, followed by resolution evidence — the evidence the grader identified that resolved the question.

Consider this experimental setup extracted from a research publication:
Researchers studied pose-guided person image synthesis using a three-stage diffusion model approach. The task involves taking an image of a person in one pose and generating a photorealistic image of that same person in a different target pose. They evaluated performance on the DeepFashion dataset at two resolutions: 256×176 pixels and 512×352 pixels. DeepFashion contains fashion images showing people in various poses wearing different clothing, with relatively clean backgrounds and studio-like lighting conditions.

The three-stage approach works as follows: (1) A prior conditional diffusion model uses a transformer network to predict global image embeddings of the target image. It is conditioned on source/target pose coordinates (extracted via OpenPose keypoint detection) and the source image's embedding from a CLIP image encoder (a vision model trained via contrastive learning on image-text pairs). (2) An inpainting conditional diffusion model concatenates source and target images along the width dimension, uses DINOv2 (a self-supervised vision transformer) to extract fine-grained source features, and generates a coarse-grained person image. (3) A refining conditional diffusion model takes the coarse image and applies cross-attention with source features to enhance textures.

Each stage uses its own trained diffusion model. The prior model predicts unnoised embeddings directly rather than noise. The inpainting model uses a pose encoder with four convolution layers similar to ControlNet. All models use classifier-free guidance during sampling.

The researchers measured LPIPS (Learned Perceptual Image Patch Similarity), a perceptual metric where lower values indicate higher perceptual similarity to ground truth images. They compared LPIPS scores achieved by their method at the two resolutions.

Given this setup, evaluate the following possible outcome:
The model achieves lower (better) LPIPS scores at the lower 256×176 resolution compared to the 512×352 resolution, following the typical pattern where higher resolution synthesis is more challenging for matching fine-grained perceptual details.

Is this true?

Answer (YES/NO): YES